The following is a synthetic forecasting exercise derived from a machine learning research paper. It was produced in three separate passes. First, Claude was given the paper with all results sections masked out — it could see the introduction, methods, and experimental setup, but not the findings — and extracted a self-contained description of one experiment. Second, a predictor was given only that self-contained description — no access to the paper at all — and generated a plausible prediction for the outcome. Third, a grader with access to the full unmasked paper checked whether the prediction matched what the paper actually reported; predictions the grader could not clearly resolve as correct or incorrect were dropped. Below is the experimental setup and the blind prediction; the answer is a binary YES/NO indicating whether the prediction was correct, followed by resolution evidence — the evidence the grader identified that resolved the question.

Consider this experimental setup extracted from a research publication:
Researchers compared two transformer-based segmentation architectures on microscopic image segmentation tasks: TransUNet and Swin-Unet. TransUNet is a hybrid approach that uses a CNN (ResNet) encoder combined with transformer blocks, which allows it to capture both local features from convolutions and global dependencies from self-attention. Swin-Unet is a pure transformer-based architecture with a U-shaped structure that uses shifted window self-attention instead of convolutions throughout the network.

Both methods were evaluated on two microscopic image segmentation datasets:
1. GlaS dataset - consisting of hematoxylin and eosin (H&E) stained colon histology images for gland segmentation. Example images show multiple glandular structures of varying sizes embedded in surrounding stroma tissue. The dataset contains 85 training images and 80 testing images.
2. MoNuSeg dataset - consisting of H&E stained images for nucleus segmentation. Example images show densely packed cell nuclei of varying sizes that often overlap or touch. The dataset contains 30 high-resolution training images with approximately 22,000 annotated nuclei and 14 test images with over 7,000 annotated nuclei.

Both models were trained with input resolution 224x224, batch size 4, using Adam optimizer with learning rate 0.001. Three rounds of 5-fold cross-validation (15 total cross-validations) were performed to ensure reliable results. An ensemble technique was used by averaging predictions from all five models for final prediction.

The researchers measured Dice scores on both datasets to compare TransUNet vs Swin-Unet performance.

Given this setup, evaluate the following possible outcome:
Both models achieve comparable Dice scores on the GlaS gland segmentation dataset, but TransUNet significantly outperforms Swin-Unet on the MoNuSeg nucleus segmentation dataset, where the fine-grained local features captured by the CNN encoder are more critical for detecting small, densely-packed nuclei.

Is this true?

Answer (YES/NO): NO